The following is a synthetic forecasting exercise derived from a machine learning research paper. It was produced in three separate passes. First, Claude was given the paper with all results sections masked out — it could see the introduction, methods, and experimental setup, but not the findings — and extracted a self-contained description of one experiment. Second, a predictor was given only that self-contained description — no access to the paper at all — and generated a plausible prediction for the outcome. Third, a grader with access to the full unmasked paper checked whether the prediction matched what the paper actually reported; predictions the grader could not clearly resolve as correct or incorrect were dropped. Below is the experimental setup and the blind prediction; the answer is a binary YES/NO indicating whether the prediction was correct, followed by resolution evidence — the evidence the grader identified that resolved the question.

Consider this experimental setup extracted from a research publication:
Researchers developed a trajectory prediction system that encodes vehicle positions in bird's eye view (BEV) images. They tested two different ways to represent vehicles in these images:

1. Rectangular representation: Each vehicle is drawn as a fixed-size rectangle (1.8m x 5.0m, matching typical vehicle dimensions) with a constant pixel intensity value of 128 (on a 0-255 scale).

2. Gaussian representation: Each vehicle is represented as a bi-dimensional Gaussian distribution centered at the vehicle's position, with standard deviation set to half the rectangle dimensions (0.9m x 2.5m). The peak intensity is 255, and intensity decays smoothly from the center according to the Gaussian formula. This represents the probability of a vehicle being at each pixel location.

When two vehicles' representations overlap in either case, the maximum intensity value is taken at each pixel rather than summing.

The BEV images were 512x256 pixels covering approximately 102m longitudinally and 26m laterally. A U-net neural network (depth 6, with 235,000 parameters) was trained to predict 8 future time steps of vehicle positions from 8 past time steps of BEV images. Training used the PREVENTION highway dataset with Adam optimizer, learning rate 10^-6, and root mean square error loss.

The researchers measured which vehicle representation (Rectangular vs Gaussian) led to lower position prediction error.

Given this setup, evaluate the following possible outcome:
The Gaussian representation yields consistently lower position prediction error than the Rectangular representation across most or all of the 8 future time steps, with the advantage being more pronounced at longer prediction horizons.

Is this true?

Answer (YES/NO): NO